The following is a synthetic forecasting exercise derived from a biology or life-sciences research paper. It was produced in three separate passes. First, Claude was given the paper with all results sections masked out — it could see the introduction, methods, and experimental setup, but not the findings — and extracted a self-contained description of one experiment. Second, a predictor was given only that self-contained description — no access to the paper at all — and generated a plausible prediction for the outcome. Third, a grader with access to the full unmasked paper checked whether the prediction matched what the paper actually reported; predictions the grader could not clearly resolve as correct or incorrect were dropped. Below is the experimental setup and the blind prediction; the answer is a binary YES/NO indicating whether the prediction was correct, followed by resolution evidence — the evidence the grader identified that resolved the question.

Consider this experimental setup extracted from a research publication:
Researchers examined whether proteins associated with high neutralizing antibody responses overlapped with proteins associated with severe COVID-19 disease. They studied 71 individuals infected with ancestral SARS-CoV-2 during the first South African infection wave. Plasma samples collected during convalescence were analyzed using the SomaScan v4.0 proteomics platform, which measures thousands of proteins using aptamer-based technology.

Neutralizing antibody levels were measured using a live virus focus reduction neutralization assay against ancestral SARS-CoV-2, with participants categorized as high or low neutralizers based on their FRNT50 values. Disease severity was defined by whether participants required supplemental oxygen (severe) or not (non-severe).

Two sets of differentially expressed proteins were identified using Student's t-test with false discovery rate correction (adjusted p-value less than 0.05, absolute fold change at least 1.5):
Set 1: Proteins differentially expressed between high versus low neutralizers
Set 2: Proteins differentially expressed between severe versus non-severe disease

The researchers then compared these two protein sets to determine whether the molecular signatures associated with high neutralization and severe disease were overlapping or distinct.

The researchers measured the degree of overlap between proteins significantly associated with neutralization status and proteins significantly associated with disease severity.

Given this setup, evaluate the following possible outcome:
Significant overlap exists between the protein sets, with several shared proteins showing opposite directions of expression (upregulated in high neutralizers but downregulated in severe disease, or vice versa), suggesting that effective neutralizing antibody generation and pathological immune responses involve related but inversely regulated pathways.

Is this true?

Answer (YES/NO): NO